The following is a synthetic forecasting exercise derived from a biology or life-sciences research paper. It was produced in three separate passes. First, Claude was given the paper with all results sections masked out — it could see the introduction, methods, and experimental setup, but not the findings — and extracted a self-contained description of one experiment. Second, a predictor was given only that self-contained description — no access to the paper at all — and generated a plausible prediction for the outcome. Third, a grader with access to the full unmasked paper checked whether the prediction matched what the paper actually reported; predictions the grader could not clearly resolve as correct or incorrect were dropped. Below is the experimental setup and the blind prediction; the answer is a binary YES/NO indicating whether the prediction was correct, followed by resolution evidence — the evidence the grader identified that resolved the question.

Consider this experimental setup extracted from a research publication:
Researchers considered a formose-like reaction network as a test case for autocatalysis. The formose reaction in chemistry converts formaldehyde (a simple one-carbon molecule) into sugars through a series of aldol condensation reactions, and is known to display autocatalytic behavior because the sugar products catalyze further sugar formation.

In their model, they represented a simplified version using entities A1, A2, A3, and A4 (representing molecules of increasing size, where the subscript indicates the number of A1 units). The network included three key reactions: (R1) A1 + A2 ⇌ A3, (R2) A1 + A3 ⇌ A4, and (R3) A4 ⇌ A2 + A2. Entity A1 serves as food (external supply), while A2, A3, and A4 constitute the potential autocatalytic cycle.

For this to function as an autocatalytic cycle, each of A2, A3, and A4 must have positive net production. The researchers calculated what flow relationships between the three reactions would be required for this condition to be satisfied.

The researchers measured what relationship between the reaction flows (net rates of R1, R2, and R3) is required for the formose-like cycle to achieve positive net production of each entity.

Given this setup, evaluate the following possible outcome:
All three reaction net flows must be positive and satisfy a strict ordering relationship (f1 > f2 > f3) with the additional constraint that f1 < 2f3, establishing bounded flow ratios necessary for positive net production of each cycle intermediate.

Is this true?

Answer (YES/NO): YES